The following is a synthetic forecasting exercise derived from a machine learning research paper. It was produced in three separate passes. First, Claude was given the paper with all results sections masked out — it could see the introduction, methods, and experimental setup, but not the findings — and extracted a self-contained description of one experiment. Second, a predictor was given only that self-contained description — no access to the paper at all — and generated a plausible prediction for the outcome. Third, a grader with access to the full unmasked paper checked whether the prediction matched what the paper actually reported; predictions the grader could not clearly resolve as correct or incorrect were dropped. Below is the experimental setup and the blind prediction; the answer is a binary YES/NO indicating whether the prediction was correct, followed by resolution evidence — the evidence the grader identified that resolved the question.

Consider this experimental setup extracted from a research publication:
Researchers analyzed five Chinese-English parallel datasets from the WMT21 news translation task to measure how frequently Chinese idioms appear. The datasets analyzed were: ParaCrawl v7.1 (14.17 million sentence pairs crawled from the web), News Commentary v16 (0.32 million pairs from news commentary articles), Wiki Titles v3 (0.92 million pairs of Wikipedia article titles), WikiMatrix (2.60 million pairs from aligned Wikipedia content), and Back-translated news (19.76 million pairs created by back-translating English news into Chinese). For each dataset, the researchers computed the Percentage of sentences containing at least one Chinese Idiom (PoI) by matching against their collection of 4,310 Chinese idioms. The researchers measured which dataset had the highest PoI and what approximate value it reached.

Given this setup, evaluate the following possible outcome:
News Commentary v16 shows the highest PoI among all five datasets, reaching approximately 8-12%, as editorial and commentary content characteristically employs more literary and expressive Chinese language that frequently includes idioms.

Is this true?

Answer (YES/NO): NO